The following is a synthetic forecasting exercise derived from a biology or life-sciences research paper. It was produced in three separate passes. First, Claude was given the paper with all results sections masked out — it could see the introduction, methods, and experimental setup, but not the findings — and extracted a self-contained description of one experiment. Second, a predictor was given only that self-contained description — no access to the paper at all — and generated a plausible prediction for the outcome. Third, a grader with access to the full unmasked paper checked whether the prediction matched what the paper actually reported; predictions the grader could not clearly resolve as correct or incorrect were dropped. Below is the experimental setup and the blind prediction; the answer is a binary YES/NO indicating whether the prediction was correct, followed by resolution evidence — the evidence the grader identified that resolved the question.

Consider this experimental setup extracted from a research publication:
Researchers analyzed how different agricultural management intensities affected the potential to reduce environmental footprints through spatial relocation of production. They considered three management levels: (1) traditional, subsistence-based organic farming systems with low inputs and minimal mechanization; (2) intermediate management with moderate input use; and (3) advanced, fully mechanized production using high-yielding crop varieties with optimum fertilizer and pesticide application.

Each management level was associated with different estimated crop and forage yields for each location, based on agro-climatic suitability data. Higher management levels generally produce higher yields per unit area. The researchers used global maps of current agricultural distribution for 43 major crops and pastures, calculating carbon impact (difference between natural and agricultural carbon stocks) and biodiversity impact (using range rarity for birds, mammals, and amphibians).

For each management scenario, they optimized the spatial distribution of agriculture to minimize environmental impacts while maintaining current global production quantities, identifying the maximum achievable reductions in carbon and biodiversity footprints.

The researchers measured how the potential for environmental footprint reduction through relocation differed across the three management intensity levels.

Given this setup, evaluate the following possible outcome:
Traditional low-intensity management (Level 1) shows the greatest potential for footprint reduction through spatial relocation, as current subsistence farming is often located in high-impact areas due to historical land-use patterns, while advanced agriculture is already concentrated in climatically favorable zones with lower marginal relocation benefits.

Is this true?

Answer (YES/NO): NO